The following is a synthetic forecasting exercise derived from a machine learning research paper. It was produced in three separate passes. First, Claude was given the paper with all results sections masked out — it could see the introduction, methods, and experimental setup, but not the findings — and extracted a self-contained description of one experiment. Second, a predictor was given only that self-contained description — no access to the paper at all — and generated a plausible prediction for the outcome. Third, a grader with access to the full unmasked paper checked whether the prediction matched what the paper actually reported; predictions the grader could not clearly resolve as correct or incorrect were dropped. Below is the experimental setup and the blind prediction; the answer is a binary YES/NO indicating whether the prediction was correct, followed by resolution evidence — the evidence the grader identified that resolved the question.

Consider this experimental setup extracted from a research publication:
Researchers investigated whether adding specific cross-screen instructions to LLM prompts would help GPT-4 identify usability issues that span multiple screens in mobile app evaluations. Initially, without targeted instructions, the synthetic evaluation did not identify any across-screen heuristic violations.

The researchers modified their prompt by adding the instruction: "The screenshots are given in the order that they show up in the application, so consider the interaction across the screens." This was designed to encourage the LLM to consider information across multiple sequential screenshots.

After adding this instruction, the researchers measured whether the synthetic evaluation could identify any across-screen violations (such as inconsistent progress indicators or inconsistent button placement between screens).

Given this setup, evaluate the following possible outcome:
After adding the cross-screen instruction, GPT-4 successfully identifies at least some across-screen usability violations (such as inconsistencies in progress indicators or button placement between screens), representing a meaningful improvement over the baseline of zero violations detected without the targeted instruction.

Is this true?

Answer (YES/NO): YES